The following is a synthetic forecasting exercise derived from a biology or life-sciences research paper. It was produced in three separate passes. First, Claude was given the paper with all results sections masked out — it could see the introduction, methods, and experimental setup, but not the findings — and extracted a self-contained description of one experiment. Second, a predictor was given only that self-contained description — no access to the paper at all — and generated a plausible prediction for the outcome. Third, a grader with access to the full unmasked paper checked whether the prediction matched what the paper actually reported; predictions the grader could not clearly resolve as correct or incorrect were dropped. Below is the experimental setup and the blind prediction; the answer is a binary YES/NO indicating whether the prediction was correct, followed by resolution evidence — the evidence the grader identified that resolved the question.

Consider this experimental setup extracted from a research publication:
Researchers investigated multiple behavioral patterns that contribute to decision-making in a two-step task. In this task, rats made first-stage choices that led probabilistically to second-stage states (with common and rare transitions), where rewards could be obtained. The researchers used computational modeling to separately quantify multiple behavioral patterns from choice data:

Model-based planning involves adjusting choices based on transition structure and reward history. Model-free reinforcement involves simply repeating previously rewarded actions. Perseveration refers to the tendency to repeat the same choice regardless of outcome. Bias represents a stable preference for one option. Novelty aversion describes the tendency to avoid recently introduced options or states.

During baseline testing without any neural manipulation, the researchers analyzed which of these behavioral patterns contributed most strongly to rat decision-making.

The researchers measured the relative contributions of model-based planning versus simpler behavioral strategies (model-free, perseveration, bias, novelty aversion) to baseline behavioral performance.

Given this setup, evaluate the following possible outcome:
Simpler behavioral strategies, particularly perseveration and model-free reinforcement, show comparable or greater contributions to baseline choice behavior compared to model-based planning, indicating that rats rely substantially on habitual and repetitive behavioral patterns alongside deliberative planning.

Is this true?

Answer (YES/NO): NO